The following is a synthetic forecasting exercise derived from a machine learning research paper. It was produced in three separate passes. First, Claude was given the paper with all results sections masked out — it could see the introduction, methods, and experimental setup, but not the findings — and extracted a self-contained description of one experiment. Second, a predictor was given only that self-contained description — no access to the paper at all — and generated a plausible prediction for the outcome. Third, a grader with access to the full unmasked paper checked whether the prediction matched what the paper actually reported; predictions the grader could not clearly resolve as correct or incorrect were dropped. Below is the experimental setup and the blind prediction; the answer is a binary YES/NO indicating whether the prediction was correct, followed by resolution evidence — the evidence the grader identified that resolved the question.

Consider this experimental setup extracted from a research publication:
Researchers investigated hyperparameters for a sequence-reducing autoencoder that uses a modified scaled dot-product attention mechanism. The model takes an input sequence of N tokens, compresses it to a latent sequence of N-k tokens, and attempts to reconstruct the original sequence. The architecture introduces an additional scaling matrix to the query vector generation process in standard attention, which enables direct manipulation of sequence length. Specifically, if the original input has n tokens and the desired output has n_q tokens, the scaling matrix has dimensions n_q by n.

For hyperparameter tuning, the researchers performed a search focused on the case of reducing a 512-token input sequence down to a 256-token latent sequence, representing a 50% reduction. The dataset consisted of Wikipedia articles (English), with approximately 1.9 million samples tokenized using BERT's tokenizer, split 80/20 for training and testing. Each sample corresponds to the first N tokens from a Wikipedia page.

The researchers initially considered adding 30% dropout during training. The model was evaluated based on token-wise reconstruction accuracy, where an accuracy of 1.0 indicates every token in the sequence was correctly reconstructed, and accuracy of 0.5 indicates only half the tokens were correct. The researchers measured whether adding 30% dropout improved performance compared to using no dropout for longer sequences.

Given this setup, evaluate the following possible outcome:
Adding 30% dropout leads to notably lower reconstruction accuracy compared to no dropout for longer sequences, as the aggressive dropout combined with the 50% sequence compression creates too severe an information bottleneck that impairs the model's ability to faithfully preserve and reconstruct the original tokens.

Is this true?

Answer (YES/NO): YES